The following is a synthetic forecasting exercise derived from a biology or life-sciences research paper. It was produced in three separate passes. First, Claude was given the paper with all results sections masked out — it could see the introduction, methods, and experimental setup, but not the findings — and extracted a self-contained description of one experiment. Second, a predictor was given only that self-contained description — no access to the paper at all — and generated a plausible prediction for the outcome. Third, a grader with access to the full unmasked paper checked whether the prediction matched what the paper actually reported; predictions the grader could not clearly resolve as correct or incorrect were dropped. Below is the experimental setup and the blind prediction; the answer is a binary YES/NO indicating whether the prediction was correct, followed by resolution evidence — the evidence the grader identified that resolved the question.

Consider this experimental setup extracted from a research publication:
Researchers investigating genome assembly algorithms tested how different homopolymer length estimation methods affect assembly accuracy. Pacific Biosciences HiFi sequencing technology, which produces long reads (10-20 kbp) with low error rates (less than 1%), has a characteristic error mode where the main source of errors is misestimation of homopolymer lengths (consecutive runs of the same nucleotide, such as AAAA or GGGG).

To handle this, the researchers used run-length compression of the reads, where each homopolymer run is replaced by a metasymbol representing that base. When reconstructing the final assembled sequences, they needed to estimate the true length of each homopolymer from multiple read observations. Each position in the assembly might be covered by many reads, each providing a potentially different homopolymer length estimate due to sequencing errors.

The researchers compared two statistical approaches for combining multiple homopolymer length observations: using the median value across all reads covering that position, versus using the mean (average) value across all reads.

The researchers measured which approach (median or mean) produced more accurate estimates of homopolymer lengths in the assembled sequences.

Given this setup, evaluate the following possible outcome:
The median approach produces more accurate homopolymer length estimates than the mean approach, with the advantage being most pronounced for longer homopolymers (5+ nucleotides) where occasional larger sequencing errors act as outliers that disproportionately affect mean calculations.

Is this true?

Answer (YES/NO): NO